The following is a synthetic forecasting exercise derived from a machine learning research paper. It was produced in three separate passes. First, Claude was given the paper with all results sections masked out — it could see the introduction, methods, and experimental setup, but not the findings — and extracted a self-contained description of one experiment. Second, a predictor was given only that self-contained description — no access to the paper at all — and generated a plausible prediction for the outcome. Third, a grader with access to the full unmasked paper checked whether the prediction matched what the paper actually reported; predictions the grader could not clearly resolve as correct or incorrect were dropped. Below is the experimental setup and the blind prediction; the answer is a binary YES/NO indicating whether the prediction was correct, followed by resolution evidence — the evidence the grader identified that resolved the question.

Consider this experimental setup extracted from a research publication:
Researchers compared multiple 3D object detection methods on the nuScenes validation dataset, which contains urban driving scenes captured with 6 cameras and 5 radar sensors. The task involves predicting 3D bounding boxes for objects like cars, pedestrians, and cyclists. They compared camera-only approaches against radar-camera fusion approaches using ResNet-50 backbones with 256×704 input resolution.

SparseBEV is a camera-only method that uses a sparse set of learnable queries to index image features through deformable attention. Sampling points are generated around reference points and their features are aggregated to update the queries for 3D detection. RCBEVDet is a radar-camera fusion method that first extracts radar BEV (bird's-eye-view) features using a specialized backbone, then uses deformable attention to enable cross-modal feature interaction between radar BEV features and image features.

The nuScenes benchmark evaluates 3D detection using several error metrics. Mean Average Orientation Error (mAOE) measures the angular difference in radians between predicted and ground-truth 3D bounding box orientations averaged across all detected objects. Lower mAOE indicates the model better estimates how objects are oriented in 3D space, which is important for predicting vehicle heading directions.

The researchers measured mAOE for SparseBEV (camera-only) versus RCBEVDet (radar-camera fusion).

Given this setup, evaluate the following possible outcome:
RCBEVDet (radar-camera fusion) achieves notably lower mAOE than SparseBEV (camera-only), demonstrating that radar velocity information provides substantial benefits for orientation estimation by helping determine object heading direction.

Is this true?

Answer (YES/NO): NO